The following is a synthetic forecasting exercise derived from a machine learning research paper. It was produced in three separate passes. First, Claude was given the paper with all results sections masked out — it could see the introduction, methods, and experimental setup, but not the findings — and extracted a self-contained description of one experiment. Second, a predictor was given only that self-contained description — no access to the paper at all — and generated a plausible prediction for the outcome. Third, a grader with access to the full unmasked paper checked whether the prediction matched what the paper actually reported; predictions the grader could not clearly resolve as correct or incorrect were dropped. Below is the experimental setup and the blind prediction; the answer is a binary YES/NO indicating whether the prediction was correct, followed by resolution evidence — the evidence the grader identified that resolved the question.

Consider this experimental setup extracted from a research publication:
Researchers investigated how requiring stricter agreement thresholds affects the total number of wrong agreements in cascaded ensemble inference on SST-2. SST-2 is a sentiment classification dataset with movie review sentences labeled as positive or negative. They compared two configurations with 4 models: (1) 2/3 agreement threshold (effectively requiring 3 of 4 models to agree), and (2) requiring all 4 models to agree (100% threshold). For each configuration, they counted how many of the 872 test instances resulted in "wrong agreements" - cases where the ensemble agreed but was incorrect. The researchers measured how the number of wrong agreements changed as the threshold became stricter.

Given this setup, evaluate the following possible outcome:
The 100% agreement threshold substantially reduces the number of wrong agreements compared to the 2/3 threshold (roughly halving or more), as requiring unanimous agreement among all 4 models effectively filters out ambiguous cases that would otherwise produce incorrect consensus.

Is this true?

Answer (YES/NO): YES